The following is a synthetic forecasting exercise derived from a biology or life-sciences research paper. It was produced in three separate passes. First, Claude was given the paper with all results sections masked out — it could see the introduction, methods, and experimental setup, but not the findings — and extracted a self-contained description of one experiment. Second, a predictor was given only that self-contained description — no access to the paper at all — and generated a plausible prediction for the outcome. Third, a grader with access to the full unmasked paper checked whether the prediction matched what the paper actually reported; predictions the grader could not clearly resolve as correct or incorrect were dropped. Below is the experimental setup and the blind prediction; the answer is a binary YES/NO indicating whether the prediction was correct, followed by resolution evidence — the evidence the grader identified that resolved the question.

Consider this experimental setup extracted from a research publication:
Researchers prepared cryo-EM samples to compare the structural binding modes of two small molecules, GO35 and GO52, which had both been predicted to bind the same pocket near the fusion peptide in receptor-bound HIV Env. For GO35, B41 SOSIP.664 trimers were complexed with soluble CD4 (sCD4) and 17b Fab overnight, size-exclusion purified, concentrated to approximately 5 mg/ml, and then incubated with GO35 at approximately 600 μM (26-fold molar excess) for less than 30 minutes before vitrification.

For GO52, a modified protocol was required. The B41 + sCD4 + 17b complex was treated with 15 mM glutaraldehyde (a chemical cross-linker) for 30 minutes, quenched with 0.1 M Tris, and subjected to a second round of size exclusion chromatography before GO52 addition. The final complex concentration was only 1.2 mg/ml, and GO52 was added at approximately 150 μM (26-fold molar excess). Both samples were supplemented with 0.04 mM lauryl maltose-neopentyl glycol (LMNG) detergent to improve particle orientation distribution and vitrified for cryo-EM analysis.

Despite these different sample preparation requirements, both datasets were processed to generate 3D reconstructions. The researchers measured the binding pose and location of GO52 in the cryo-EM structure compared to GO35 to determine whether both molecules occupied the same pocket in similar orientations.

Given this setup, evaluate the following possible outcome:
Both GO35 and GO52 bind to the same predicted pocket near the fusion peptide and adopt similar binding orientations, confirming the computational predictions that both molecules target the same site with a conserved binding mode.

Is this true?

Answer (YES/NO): NO